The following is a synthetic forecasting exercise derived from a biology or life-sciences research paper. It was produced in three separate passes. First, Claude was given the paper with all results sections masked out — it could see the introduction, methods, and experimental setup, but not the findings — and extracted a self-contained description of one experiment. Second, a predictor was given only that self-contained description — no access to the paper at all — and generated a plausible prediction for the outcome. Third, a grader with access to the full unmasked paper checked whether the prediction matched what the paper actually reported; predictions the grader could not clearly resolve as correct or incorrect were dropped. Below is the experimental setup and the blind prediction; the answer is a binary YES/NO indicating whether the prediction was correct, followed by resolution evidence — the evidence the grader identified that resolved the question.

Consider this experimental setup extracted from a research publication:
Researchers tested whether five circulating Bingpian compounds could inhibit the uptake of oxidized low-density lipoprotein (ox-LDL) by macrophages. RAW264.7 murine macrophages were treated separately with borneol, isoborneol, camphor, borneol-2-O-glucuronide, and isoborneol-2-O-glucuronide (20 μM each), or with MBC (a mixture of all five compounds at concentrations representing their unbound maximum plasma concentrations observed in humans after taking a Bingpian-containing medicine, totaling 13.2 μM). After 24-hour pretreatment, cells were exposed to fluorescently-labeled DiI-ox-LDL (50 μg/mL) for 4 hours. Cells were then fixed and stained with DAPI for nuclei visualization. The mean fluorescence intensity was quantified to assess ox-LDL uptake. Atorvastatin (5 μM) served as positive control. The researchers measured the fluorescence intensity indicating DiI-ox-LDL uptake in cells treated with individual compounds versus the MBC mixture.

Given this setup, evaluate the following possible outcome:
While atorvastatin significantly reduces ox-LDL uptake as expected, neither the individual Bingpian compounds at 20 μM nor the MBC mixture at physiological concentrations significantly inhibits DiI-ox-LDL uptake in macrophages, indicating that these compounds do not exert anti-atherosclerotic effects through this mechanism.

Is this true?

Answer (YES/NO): NO